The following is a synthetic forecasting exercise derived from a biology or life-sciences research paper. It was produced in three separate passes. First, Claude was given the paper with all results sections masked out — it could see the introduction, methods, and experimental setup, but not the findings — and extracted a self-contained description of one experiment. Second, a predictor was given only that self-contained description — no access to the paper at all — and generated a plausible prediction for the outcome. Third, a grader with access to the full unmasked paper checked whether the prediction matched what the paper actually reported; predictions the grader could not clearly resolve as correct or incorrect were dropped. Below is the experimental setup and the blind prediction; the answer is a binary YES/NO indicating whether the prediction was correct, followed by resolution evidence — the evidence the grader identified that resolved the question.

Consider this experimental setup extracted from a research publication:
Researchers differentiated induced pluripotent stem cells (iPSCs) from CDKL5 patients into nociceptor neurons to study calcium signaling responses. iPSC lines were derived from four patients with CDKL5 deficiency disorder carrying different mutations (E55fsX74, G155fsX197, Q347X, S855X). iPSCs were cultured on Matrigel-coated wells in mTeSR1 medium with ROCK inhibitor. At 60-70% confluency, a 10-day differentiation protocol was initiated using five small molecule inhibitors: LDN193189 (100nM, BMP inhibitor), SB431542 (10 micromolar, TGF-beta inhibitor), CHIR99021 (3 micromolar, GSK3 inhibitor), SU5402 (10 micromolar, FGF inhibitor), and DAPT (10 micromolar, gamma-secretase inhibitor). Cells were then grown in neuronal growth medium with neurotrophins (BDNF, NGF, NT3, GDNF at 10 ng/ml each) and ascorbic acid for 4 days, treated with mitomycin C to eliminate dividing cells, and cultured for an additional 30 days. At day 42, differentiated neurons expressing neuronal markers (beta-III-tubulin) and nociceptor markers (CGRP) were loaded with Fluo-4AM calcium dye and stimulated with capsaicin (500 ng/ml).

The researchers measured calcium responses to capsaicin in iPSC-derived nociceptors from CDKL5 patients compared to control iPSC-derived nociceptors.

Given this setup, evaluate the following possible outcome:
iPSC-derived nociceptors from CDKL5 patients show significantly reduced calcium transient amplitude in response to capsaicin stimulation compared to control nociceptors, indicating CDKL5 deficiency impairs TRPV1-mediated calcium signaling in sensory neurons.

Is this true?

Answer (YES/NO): YES